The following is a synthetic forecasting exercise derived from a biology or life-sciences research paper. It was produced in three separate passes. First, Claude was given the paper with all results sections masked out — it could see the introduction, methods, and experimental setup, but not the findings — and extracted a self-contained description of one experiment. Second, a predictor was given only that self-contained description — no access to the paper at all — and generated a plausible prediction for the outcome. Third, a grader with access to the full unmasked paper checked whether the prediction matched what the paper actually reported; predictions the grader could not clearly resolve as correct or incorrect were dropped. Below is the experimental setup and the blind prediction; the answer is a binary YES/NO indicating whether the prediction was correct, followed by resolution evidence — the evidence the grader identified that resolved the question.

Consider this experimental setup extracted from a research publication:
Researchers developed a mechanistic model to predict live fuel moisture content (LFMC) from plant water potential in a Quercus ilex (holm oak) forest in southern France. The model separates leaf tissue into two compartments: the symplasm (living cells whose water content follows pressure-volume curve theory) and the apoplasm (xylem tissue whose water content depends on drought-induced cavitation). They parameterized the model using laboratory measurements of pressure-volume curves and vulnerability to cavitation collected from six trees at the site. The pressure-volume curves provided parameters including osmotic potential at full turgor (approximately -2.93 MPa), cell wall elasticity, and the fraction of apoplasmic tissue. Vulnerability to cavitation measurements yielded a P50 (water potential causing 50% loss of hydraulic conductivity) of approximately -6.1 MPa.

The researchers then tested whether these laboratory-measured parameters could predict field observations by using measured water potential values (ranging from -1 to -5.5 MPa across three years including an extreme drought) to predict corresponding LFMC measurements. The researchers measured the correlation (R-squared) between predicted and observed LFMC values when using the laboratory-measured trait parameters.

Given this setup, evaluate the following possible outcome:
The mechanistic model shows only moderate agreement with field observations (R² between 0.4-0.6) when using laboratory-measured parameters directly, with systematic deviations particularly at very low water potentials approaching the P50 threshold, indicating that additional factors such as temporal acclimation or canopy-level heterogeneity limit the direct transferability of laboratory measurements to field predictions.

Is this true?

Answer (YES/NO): NO